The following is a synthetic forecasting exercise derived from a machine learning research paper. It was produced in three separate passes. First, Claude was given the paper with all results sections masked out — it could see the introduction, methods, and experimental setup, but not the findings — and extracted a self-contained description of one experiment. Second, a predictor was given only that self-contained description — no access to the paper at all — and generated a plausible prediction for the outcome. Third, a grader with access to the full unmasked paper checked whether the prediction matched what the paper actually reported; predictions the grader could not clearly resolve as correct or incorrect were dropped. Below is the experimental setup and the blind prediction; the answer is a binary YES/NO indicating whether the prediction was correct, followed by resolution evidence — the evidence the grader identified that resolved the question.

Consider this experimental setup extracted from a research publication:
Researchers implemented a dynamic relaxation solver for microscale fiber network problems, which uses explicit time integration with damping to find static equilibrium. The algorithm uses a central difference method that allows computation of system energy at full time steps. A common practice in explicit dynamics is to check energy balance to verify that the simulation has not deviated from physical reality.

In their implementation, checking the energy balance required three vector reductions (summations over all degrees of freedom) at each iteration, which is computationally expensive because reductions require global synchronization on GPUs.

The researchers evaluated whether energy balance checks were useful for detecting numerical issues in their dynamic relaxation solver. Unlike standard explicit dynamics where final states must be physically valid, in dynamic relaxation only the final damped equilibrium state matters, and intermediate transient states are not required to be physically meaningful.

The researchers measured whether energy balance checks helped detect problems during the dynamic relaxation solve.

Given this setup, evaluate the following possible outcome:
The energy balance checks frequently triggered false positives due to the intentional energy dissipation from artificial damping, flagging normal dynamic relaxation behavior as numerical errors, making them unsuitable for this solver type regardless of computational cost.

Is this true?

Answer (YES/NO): NO